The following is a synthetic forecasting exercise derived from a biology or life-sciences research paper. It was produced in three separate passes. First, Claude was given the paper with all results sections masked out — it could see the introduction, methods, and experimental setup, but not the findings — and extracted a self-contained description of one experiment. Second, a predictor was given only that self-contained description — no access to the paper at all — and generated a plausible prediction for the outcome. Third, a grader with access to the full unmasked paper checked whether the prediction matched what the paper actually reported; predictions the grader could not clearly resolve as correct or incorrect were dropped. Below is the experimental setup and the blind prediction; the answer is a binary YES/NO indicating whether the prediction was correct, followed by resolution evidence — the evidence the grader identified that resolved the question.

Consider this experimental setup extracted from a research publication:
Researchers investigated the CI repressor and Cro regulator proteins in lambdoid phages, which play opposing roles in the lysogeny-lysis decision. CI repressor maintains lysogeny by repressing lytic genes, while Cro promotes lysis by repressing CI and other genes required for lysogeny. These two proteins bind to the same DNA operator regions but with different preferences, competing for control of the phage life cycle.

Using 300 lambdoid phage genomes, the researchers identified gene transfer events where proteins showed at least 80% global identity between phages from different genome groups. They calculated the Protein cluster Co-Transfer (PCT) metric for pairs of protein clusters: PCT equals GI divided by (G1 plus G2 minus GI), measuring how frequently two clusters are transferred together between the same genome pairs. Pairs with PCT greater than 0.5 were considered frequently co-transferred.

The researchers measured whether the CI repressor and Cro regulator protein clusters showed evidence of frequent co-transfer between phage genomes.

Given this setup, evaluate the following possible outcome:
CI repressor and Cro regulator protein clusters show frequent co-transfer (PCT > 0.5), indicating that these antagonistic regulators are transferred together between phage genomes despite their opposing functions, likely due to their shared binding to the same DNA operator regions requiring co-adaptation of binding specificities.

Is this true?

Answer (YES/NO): YES